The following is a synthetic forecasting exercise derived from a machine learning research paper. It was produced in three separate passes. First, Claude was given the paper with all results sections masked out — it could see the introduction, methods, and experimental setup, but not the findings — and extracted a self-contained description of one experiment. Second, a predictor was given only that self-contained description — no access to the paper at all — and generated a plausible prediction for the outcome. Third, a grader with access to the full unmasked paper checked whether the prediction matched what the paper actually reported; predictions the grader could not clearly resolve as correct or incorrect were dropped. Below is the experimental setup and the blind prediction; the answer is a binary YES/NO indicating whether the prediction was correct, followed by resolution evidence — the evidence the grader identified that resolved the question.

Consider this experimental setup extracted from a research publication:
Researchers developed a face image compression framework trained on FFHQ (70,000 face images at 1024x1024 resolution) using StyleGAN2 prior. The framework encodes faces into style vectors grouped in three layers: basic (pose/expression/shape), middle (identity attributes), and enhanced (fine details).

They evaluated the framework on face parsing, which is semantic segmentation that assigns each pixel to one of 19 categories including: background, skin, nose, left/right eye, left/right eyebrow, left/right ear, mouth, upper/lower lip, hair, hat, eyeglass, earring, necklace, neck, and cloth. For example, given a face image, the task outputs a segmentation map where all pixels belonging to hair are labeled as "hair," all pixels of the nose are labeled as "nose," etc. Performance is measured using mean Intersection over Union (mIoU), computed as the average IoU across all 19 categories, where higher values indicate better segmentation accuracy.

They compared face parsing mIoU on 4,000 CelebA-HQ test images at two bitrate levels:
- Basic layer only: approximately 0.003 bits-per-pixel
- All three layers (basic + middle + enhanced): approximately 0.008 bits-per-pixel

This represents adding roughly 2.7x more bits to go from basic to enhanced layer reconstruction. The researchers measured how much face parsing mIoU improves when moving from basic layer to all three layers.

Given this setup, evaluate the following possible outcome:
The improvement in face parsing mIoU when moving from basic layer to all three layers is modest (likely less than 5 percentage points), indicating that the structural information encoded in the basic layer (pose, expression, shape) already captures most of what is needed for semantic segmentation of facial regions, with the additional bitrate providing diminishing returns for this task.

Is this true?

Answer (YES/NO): YES